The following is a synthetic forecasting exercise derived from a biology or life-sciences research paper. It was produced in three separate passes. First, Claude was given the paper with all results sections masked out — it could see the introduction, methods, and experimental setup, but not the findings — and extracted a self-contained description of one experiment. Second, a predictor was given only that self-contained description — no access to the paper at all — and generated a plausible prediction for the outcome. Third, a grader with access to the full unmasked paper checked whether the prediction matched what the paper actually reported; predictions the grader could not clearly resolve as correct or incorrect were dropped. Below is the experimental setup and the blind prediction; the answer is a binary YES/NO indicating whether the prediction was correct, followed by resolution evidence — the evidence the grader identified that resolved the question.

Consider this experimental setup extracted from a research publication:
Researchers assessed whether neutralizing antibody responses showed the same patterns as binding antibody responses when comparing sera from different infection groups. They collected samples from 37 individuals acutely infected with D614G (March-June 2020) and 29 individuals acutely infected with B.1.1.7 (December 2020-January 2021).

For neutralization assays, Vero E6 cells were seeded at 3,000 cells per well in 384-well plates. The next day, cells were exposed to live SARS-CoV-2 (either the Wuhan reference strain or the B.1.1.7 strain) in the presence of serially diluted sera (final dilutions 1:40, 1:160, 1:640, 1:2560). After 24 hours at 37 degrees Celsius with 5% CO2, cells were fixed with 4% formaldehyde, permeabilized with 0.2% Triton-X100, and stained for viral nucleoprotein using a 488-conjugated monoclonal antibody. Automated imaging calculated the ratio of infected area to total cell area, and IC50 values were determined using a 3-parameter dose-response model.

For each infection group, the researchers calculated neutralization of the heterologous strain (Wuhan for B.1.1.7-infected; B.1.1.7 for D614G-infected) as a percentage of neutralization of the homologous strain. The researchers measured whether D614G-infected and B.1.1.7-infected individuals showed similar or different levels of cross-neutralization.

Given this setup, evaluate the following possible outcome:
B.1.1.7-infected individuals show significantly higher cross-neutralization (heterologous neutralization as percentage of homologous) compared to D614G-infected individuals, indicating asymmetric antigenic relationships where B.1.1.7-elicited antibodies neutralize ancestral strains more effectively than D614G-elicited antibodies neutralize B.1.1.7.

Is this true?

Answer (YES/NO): NO